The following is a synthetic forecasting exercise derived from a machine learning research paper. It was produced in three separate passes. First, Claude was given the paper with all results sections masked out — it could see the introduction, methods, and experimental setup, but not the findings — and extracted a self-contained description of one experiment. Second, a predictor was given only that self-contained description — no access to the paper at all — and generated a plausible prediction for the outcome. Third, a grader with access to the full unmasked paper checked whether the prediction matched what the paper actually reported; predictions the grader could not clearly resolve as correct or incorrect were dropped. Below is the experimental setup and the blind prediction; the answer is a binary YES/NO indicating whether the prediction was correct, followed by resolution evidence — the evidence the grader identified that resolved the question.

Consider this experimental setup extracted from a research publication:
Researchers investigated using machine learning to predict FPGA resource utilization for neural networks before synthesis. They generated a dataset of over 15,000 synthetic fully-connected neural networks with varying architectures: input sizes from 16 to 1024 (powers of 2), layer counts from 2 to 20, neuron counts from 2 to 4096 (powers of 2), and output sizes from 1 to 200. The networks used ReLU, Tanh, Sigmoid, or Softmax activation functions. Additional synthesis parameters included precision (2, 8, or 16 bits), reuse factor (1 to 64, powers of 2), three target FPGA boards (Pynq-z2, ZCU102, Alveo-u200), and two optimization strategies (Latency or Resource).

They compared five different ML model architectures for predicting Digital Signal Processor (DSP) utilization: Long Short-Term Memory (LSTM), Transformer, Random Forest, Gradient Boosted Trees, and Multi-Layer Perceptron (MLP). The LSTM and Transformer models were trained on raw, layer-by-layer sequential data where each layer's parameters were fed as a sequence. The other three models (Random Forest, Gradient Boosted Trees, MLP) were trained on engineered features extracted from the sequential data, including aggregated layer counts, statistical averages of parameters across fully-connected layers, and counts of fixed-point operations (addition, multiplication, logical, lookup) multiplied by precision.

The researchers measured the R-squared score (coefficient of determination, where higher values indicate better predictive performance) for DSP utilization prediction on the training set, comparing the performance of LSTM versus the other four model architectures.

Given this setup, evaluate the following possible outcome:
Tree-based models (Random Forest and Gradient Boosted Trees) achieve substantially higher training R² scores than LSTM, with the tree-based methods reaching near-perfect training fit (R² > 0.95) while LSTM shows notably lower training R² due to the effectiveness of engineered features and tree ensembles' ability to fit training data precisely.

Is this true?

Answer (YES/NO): NO